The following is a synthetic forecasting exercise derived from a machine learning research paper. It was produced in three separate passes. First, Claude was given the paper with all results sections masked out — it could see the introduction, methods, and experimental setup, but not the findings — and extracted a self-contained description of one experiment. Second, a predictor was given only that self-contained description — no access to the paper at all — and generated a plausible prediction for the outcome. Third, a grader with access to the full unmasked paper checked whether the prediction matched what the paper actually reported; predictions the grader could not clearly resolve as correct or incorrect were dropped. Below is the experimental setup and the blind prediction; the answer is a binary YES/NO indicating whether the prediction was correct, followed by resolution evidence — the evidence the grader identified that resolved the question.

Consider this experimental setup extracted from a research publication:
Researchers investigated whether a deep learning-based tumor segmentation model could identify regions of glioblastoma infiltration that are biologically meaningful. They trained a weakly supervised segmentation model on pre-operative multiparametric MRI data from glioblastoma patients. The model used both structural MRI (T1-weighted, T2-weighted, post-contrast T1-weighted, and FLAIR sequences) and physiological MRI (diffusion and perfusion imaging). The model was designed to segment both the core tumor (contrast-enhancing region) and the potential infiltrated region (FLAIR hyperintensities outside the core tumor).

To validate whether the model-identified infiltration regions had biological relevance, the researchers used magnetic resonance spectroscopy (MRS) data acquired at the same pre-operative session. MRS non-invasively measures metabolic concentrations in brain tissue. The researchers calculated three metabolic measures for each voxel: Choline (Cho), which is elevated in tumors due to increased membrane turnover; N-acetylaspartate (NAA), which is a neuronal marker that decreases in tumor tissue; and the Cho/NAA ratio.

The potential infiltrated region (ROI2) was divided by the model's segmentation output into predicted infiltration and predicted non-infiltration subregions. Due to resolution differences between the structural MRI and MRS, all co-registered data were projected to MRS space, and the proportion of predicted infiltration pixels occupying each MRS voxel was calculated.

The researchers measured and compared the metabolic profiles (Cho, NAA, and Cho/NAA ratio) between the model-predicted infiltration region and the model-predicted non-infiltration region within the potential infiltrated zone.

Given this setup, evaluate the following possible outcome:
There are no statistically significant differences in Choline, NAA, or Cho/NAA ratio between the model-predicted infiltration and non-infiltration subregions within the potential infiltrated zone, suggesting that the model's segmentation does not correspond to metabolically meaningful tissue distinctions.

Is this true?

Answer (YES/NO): NO